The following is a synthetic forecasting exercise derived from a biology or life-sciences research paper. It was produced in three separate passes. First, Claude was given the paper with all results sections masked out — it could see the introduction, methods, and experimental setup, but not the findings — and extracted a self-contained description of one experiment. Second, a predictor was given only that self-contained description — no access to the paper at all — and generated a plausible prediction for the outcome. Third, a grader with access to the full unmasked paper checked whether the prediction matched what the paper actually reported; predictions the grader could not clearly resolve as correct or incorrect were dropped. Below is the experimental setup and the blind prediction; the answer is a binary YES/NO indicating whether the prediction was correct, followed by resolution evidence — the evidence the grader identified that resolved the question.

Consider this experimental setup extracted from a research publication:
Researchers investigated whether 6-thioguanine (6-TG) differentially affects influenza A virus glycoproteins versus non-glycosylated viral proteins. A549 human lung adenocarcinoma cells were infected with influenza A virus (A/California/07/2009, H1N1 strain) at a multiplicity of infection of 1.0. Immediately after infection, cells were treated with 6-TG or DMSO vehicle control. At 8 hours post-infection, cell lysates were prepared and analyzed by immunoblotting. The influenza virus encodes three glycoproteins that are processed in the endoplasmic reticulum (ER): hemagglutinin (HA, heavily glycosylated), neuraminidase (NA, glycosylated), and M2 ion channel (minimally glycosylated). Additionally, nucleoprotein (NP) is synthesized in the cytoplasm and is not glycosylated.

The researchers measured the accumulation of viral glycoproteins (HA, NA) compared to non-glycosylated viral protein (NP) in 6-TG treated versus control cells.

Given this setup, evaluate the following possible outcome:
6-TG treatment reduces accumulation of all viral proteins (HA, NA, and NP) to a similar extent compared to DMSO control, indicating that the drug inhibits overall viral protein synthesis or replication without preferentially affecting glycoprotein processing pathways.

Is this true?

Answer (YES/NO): NO